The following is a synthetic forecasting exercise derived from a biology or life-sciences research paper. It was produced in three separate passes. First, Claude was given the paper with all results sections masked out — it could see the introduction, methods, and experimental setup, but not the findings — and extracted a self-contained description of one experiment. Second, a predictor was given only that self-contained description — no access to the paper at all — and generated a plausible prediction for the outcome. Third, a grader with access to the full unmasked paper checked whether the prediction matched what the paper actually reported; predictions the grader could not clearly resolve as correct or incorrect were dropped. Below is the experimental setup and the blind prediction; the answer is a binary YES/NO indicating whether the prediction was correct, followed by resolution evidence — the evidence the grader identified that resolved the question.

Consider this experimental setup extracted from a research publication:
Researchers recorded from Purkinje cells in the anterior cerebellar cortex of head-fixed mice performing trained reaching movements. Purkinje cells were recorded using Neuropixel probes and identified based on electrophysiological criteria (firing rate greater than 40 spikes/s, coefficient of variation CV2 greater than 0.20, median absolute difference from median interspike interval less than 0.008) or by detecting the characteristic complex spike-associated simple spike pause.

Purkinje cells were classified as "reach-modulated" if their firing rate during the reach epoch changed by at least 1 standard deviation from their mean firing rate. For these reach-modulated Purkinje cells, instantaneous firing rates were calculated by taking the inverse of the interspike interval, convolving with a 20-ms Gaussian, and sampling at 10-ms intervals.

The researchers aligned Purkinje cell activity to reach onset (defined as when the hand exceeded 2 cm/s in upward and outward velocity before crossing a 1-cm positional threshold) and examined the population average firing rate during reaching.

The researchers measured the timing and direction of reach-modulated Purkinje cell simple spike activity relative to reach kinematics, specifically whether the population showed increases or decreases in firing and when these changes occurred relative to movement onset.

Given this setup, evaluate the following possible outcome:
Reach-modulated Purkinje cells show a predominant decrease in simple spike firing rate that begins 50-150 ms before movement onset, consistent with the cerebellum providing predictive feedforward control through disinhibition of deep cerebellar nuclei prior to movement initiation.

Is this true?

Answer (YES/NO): NO